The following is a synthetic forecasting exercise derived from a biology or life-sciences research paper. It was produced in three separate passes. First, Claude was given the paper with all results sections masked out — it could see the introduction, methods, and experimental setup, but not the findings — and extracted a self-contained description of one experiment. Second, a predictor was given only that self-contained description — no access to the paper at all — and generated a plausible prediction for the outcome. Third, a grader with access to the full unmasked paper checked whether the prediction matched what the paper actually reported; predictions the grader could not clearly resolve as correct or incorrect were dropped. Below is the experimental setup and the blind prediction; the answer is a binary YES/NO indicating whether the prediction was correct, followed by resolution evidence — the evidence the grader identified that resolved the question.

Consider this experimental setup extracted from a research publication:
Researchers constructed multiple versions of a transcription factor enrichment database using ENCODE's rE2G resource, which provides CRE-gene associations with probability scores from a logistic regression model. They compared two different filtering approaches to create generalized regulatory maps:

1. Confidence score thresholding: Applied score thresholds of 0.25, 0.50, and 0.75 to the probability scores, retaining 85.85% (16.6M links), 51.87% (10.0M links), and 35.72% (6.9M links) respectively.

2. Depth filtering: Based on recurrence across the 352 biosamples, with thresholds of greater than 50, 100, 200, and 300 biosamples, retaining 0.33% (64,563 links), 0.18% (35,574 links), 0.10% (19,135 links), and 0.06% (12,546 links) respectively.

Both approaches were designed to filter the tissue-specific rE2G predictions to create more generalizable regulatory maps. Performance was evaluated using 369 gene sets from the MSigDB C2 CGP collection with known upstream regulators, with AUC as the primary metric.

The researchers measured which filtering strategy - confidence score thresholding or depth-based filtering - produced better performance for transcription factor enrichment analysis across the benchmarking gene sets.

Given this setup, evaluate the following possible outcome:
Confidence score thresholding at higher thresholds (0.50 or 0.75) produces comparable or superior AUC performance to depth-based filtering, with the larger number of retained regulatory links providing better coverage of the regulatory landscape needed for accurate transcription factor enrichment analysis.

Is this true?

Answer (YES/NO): NO